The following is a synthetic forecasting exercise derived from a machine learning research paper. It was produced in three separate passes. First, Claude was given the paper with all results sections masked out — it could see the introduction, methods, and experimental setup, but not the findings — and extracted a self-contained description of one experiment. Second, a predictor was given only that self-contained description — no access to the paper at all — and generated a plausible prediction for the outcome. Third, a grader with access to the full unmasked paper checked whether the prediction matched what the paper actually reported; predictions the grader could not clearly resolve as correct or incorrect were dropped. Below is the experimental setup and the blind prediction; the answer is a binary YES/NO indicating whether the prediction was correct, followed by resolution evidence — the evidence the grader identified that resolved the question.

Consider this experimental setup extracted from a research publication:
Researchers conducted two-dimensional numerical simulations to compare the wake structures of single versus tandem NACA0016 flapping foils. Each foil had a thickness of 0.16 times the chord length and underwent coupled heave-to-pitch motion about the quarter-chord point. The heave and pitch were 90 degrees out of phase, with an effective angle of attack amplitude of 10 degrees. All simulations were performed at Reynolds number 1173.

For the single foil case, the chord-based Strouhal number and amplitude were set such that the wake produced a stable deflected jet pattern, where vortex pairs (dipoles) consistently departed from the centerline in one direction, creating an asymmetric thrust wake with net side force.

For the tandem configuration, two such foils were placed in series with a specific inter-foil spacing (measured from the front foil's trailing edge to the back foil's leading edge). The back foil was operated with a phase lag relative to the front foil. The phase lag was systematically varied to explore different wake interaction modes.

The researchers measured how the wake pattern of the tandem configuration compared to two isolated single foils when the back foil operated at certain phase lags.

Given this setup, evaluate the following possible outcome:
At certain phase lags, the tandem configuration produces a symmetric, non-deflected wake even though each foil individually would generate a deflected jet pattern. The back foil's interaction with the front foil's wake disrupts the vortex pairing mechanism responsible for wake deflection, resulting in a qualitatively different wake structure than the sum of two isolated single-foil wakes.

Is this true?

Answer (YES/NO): YES